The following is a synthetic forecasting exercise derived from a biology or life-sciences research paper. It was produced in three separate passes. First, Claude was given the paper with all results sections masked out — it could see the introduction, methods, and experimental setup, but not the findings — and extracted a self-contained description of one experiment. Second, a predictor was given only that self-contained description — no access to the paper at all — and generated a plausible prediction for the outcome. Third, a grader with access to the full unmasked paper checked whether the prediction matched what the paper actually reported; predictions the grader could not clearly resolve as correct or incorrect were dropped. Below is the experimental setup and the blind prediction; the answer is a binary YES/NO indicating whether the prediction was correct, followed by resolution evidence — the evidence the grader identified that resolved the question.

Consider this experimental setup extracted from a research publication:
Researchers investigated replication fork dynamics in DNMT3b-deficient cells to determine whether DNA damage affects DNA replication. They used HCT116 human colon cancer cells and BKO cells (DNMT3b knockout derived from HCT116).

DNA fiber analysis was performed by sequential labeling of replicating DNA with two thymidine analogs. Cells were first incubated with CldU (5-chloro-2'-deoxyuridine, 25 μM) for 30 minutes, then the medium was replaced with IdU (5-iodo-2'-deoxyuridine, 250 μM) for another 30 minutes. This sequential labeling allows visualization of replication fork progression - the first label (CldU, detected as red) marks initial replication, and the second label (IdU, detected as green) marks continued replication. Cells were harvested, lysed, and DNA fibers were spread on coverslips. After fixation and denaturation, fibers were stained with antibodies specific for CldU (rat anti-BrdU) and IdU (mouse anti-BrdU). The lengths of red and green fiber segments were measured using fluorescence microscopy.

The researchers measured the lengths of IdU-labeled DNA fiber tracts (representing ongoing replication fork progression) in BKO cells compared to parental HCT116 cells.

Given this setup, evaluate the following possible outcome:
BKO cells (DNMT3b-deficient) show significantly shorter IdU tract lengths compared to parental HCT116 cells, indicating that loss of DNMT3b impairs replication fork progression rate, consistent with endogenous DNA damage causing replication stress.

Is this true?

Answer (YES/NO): YES